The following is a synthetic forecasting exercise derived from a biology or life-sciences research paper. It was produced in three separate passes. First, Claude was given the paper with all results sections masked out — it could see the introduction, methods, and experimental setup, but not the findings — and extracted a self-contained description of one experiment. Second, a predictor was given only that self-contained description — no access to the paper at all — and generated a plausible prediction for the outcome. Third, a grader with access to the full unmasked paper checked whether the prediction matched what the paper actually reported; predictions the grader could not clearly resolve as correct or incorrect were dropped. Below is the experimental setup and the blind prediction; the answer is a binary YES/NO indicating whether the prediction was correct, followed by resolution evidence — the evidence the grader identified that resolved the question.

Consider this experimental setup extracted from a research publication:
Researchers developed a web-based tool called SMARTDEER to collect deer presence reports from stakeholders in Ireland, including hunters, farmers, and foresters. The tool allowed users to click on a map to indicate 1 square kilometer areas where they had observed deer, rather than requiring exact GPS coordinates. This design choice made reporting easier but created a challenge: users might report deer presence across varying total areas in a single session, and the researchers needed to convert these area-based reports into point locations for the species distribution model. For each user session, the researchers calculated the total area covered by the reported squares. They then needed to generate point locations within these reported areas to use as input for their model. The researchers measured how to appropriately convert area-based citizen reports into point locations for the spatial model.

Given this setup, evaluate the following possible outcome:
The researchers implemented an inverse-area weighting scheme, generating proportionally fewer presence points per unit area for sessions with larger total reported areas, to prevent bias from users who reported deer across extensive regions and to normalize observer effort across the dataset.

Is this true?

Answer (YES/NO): NO